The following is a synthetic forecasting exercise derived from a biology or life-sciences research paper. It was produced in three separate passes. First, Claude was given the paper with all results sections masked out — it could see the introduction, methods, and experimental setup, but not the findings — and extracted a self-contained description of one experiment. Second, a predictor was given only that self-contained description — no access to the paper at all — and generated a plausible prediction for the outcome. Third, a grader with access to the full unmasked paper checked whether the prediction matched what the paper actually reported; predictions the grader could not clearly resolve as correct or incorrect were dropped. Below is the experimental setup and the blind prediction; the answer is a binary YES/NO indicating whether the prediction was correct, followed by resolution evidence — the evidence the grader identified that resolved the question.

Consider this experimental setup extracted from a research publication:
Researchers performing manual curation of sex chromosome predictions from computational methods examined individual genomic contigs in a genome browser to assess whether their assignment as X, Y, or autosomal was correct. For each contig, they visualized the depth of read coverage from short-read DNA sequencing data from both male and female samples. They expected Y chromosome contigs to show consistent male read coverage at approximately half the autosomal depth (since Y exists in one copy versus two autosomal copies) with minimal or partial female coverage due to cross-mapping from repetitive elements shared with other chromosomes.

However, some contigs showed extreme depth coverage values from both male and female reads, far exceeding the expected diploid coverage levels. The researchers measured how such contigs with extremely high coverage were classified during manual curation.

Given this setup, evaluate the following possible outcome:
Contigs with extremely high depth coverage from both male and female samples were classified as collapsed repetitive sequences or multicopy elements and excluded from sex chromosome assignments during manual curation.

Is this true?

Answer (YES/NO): YES